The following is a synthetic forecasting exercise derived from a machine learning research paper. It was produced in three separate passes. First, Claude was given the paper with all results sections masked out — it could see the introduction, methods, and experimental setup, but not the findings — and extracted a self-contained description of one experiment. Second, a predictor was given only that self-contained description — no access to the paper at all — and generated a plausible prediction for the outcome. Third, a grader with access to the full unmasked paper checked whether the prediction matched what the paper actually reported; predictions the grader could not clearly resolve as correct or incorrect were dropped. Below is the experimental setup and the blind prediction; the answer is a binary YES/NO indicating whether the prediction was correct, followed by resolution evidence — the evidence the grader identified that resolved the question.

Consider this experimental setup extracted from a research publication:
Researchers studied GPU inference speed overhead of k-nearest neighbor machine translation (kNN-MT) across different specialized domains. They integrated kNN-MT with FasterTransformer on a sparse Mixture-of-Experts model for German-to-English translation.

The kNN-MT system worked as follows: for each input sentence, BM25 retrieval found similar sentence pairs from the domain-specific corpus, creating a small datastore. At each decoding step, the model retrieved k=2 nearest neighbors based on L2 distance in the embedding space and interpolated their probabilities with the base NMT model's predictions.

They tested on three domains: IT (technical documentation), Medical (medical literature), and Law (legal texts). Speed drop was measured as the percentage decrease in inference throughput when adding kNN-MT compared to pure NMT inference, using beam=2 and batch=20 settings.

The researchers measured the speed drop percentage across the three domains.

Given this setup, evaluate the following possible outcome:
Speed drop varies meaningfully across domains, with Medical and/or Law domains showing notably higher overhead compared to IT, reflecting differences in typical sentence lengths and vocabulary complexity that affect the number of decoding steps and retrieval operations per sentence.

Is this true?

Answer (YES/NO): NO